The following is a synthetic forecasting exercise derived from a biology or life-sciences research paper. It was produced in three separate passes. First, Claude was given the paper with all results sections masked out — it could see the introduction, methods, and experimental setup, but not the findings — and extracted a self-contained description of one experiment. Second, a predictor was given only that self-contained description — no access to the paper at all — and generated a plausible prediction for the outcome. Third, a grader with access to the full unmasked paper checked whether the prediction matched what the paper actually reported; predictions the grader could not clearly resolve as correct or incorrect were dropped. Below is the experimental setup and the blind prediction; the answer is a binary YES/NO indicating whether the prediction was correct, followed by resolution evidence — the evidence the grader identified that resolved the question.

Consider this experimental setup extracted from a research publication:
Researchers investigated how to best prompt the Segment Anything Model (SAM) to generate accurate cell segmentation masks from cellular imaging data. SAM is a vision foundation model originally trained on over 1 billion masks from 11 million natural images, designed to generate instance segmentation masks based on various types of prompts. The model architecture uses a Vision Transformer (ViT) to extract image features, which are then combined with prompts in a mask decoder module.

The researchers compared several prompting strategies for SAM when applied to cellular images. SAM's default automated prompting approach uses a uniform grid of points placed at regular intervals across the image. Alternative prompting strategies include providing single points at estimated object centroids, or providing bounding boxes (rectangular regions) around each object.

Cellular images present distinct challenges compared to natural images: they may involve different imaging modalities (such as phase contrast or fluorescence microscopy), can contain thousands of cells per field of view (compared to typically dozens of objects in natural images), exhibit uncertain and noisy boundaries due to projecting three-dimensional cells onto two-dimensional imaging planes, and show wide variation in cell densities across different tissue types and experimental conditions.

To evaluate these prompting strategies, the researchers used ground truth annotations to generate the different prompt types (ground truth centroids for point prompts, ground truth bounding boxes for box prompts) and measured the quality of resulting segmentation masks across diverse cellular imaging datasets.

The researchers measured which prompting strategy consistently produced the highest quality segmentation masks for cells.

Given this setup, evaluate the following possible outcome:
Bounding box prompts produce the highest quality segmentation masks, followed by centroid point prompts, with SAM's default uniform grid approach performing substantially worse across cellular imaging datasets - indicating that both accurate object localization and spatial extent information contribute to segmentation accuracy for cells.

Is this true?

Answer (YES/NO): NO